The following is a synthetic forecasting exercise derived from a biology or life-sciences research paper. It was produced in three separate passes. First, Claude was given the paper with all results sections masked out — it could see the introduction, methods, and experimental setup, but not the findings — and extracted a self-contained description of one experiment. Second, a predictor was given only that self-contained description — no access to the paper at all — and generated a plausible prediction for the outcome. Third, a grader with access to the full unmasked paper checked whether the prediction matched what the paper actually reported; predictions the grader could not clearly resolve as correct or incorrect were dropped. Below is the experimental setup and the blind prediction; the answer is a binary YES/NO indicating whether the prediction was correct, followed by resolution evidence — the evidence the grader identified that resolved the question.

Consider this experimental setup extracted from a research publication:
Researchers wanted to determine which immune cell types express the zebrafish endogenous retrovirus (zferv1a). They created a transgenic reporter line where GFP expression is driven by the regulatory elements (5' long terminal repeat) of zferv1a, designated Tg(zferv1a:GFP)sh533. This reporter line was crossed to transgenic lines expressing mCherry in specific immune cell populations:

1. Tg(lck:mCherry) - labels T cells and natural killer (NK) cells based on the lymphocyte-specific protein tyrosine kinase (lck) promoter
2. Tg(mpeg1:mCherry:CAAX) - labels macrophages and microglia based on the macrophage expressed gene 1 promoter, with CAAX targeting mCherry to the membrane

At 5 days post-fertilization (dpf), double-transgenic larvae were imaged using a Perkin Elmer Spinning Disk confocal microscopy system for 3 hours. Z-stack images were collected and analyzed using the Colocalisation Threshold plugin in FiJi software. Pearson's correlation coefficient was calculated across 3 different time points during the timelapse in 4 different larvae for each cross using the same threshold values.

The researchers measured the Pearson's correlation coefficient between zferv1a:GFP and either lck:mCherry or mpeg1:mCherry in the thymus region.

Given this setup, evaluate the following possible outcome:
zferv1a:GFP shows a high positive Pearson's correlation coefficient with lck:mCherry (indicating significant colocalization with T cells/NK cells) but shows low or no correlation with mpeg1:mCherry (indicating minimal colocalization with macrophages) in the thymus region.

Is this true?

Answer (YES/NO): YES